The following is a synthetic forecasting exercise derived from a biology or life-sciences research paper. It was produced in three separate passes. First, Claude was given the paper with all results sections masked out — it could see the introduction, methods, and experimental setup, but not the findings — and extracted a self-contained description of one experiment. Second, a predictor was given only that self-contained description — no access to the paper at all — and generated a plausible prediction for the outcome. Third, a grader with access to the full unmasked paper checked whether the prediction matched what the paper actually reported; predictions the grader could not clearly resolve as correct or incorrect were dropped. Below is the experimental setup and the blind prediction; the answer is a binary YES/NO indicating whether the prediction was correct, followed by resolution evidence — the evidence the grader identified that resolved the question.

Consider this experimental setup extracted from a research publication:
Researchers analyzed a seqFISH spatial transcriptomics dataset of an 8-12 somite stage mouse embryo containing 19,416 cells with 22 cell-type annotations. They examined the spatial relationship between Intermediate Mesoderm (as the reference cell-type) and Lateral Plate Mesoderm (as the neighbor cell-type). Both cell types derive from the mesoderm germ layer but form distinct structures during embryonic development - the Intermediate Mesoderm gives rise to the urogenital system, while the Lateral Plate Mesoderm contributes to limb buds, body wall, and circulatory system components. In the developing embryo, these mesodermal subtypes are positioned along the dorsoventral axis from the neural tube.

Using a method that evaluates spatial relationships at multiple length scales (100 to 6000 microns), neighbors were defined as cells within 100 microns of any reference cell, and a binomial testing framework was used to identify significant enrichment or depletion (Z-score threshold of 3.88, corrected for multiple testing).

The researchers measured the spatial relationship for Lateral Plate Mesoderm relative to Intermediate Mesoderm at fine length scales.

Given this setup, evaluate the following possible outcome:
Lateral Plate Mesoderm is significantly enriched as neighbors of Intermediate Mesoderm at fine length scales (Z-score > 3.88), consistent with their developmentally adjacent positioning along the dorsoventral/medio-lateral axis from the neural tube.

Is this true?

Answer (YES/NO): NO